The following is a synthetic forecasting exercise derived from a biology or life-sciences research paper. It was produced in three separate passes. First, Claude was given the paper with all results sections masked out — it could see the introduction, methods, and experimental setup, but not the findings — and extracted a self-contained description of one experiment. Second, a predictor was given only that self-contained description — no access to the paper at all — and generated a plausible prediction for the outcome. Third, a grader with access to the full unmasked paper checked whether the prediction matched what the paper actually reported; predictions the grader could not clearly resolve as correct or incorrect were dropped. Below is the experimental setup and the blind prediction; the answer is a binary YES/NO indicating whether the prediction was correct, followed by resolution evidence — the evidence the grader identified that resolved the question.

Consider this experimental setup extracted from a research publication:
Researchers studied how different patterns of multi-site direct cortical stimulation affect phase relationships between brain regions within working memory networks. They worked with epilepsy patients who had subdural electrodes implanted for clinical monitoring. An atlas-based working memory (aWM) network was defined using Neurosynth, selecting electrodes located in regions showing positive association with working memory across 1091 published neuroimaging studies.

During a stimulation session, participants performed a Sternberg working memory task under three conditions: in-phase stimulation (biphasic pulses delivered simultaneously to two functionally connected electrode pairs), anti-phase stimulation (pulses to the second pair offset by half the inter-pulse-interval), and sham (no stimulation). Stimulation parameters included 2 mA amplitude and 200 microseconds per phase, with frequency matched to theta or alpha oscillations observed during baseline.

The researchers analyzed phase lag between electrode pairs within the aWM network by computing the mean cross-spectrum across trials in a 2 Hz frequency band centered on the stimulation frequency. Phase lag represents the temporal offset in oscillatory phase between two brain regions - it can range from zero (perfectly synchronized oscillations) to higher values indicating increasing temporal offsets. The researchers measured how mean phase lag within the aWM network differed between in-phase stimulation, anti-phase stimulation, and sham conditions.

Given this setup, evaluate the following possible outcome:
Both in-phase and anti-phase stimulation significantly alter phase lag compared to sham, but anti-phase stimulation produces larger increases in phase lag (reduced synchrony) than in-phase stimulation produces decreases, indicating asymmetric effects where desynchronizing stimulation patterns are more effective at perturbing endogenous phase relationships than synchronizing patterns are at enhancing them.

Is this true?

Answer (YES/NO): NO